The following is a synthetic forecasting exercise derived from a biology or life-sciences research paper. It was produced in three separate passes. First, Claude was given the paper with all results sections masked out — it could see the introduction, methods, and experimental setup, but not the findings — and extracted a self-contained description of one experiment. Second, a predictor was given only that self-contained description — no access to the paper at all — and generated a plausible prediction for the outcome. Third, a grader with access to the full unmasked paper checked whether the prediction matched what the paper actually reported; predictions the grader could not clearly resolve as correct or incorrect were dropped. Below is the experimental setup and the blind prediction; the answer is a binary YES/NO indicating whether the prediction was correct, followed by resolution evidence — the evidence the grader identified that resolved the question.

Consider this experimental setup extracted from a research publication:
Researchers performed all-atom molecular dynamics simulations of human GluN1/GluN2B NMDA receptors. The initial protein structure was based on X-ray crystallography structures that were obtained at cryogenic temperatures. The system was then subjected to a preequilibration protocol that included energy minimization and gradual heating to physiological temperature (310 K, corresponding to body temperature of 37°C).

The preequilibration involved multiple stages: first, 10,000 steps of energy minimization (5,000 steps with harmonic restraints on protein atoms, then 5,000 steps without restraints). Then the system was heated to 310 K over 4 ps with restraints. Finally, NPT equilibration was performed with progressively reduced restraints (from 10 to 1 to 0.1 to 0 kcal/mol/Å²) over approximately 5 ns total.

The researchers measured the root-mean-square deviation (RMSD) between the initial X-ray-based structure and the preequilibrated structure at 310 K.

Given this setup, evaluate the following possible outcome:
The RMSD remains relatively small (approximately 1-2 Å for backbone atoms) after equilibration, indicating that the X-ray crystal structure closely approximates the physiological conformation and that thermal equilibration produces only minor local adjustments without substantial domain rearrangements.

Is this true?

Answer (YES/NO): YES